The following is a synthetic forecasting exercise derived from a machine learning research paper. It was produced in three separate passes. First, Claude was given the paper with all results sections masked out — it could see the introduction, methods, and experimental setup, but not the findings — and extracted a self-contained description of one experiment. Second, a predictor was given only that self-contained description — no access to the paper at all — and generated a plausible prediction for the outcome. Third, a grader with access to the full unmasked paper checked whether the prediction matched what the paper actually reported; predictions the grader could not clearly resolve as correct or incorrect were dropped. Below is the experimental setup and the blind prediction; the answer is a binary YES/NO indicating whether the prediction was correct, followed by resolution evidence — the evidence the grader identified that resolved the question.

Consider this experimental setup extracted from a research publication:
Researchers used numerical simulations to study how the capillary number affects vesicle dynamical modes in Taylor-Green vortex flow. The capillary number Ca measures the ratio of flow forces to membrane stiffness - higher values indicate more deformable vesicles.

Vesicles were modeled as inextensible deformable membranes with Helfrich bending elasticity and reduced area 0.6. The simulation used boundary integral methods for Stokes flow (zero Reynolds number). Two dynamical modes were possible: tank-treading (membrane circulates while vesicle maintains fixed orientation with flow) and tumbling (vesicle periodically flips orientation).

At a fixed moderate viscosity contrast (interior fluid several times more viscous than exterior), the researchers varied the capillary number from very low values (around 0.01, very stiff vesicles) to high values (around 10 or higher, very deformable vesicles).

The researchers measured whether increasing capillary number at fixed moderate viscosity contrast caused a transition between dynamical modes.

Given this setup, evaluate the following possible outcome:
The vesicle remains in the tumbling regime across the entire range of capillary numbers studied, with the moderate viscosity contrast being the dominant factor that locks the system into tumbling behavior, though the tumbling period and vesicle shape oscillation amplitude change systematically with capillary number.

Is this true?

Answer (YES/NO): NO